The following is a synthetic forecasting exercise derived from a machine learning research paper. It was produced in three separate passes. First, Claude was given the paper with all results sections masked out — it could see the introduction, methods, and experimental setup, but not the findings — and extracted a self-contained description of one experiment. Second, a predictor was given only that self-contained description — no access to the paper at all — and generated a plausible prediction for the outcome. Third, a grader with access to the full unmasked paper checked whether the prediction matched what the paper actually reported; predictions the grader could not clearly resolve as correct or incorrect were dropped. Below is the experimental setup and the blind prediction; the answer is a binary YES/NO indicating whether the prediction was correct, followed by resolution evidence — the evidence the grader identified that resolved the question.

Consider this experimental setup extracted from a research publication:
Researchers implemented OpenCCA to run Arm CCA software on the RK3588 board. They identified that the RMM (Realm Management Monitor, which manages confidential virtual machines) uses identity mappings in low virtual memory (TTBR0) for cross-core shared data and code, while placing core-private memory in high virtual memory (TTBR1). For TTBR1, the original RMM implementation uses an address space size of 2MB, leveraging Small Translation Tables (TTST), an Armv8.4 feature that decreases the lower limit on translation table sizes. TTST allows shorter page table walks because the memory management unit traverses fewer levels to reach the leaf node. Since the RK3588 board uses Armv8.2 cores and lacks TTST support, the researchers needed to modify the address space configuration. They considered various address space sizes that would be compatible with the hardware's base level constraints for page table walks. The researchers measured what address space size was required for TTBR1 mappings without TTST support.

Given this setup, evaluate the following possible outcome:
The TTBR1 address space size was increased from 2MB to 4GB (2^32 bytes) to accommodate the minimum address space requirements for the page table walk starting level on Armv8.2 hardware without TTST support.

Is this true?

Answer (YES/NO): NO